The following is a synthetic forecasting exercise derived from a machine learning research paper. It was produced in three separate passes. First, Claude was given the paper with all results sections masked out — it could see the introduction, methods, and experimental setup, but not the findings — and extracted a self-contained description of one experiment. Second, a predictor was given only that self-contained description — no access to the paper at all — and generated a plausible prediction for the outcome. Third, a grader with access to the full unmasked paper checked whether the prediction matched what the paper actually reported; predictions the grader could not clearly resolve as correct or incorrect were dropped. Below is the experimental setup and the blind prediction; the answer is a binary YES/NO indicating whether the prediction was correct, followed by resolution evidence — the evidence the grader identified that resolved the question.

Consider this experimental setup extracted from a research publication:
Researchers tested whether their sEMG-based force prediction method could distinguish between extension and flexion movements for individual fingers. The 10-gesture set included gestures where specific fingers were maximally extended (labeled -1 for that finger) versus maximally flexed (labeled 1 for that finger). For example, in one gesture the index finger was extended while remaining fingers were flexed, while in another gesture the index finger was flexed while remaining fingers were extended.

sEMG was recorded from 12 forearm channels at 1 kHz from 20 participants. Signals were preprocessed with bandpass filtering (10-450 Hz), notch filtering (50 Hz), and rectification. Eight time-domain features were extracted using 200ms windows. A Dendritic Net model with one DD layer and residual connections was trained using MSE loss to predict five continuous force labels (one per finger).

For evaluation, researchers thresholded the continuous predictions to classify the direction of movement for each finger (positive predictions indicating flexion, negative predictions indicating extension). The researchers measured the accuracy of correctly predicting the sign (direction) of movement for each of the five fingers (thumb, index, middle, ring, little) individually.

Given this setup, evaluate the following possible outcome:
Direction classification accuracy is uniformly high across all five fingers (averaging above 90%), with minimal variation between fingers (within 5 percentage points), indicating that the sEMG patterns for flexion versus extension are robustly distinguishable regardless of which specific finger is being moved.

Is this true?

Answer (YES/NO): YES